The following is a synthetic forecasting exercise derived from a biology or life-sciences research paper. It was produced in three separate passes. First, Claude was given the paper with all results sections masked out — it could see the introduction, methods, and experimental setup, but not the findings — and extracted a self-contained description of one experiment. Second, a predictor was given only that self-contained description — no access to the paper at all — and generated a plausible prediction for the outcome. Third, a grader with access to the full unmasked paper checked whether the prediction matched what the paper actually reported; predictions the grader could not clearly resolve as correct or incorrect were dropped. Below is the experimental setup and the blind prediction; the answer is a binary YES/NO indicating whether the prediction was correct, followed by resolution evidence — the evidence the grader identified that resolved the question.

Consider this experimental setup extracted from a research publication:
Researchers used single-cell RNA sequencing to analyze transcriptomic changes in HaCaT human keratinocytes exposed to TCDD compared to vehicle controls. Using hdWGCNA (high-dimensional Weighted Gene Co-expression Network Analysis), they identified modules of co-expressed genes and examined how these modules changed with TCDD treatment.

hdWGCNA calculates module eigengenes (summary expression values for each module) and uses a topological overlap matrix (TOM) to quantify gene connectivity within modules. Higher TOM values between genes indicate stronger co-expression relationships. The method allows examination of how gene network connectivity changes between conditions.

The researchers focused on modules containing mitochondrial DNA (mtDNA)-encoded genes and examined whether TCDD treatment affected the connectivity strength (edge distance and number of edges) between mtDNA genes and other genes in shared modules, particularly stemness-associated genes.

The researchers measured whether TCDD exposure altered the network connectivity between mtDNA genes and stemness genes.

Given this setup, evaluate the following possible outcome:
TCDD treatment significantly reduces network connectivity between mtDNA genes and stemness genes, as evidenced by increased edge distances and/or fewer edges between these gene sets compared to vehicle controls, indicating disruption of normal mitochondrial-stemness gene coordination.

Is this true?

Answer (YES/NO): NO